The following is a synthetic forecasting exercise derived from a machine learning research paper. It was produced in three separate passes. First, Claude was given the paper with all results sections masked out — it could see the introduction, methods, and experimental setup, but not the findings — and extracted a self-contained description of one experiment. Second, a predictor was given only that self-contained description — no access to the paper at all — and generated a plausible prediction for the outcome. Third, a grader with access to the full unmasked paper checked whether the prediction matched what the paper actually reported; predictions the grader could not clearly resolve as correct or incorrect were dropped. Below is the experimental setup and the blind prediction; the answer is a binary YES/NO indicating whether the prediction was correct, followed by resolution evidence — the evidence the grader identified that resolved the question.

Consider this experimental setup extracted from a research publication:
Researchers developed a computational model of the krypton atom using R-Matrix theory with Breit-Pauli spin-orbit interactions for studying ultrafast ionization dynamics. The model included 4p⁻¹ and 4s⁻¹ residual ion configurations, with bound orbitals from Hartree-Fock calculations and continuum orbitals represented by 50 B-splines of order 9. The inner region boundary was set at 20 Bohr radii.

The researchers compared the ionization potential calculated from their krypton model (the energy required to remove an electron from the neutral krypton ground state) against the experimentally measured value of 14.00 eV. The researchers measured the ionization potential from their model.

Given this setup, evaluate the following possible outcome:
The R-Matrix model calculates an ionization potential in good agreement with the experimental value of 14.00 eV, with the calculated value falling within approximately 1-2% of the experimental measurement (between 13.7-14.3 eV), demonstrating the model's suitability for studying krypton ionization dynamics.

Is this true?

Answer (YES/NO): NO